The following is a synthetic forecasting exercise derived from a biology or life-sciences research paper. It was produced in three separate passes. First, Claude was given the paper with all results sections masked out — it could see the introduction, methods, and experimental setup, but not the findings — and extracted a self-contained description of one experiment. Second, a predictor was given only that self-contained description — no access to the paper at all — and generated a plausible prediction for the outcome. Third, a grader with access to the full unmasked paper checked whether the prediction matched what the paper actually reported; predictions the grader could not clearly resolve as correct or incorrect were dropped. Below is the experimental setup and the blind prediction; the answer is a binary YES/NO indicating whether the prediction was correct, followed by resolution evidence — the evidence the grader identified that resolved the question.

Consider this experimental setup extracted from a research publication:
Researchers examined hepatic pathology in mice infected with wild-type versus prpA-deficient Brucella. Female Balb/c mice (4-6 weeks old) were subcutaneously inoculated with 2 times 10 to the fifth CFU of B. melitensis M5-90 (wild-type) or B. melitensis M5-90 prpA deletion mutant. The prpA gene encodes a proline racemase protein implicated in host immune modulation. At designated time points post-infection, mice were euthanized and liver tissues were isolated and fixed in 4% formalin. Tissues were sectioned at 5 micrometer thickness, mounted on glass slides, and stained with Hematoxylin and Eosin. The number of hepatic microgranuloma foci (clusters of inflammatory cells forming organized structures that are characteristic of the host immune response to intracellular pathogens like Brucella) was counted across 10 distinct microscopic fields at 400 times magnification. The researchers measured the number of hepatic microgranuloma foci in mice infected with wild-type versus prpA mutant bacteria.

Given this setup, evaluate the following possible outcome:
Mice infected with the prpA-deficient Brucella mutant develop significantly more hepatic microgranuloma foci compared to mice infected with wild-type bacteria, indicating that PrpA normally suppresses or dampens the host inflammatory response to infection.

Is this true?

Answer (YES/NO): NO